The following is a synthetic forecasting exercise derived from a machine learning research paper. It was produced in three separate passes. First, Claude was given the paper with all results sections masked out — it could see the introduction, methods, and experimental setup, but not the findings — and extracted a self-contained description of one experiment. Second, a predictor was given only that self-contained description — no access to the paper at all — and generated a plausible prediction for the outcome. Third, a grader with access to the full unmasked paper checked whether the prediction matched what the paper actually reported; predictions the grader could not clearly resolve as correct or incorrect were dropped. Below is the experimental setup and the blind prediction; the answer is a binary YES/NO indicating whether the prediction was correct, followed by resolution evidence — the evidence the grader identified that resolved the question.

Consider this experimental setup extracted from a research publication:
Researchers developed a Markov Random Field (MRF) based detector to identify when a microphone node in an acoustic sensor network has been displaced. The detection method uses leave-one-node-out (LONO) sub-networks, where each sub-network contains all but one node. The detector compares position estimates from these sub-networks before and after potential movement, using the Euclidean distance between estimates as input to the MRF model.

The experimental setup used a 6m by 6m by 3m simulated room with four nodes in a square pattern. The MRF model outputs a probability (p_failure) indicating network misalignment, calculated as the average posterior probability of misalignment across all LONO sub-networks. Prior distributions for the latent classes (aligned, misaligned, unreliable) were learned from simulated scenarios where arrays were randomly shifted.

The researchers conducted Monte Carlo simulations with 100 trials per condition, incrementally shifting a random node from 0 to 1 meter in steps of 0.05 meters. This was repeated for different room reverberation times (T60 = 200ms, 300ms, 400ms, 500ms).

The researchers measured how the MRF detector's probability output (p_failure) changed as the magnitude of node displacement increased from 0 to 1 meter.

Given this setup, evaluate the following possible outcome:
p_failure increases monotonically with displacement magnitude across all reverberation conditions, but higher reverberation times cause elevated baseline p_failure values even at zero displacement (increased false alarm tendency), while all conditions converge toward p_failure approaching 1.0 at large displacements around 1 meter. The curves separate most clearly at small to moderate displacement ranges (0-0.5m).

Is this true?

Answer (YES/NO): NO